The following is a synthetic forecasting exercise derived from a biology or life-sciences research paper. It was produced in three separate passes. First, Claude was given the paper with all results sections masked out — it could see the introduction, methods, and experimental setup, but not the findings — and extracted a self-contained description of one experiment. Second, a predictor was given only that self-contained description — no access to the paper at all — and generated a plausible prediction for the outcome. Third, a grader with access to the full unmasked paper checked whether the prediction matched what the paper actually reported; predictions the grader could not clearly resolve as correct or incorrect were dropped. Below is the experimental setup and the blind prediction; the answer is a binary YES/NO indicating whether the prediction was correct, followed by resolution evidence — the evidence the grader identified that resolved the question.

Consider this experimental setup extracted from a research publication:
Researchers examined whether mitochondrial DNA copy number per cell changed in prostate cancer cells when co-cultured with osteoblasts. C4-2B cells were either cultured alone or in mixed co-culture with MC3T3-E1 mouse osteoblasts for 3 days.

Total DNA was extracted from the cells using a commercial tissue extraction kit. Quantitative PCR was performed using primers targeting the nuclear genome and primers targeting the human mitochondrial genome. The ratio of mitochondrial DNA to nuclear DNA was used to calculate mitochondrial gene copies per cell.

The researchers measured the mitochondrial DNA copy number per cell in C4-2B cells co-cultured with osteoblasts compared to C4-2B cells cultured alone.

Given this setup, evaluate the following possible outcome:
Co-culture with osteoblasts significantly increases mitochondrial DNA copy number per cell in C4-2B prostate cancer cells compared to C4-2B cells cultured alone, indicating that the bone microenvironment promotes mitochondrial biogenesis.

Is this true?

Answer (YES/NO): NO